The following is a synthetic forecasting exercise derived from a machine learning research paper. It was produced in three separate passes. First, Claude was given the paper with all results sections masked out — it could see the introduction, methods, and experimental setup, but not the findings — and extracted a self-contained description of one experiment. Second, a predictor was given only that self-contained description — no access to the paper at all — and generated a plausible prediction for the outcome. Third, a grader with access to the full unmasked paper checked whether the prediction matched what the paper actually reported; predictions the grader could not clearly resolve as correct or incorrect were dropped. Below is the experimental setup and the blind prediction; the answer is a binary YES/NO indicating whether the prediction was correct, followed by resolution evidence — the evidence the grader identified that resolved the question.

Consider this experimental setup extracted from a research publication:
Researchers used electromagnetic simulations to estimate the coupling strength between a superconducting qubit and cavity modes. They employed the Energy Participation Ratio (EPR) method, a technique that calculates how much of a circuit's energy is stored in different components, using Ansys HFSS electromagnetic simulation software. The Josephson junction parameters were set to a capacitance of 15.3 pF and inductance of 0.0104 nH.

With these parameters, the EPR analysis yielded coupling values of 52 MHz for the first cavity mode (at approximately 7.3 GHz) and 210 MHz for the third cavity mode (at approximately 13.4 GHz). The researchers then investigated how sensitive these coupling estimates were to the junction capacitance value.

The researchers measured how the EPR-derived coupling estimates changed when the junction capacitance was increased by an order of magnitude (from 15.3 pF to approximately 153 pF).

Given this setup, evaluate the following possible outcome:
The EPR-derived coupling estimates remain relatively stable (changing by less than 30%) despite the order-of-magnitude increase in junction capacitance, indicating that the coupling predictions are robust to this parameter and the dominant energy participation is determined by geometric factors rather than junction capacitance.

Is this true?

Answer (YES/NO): NO